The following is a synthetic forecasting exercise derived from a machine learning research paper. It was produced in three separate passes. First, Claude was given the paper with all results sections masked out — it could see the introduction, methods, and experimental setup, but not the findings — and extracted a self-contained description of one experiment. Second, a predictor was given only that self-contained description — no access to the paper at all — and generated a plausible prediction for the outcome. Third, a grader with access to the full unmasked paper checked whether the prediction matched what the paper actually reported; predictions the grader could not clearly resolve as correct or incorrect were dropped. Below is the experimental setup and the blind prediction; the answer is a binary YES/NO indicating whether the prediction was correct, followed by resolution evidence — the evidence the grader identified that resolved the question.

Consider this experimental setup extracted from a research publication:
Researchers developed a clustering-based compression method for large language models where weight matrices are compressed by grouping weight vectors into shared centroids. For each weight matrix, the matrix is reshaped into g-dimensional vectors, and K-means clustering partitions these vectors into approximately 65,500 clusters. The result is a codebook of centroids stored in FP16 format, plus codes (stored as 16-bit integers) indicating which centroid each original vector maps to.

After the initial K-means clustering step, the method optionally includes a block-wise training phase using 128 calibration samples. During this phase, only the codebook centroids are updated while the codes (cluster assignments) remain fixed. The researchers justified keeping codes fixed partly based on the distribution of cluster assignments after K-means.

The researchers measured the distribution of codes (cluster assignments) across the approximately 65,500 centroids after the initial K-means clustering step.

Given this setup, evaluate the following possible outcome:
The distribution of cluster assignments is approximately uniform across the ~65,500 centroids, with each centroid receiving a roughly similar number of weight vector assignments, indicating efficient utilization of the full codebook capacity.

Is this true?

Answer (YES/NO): YES